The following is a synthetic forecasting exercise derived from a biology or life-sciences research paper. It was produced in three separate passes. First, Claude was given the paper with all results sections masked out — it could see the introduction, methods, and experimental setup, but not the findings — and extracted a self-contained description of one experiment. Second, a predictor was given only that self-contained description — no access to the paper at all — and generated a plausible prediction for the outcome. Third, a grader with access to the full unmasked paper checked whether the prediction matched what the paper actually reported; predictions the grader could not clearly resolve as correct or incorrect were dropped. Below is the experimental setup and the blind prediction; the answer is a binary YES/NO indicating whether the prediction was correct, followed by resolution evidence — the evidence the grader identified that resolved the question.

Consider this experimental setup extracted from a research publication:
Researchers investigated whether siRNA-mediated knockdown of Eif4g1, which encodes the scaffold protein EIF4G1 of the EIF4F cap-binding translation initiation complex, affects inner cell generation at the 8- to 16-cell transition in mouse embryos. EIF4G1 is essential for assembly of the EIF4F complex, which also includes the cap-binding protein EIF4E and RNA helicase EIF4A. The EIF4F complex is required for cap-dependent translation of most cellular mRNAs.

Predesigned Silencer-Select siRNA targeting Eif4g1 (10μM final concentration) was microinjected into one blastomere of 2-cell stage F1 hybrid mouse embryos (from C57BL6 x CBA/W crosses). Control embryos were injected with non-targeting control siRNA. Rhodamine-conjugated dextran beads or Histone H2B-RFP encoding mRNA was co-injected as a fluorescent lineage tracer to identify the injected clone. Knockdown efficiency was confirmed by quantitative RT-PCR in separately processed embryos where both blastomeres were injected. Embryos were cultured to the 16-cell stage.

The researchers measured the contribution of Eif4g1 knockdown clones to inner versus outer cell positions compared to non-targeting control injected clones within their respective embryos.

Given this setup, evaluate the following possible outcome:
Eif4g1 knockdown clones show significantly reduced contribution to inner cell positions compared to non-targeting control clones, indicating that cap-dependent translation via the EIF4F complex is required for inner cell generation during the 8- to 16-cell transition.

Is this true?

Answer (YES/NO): YES